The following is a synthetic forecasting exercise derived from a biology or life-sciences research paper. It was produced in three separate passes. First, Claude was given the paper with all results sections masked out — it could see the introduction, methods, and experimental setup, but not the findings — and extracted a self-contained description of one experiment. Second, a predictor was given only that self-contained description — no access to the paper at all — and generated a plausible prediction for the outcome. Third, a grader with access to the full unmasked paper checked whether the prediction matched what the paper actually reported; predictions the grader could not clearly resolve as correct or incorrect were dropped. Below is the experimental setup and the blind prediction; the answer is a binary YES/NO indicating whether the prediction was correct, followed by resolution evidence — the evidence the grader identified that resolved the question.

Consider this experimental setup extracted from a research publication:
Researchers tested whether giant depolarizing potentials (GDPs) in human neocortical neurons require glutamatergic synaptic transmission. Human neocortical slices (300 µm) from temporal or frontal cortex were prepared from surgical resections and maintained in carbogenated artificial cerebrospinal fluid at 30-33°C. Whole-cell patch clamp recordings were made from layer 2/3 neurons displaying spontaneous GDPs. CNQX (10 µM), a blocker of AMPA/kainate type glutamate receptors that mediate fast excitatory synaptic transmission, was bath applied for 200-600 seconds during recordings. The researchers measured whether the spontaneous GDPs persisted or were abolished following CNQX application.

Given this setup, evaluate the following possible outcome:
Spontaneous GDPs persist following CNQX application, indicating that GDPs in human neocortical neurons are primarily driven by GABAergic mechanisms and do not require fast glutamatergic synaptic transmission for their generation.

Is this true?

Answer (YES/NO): NO